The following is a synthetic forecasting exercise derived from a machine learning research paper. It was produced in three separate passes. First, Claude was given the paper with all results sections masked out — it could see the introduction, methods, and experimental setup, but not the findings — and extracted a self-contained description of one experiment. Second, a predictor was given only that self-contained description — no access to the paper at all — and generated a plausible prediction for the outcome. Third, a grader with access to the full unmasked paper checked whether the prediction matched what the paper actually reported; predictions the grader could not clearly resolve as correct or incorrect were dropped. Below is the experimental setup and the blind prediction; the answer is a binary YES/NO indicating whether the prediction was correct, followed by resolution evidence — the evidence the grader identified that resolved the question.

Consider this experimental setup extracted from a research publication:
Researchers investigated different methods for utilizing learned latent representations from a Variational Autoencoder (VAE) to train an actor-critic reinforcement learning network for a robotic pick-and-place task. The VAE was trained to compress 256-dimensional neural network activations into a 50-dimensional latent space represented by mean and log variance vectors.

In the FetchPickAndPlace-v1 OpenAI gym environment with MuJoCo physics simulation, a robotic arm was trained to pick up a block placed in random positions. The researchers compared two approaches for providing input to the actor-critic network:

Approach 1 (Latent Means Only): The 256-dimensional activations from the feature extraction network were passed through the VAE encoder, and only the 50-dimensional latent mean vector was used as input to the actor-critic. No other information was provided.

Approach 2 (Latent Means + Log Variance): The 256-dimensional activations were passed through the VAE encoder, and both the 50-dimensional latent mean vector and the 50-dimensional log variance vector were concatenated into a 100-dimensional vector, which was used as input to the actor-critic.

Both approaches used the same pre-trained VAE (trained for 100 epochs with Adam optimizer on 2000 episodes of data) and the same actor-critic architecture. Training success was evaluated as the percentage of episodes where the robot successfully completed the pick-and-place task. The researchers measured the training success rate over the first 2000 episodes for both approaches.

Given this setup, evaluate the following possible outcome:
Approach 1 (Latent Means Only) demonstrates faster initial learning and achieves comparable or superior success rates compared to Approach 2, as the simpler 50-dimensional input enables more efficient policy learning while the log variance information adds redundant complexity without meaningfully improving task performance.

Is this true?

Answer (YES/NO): NO